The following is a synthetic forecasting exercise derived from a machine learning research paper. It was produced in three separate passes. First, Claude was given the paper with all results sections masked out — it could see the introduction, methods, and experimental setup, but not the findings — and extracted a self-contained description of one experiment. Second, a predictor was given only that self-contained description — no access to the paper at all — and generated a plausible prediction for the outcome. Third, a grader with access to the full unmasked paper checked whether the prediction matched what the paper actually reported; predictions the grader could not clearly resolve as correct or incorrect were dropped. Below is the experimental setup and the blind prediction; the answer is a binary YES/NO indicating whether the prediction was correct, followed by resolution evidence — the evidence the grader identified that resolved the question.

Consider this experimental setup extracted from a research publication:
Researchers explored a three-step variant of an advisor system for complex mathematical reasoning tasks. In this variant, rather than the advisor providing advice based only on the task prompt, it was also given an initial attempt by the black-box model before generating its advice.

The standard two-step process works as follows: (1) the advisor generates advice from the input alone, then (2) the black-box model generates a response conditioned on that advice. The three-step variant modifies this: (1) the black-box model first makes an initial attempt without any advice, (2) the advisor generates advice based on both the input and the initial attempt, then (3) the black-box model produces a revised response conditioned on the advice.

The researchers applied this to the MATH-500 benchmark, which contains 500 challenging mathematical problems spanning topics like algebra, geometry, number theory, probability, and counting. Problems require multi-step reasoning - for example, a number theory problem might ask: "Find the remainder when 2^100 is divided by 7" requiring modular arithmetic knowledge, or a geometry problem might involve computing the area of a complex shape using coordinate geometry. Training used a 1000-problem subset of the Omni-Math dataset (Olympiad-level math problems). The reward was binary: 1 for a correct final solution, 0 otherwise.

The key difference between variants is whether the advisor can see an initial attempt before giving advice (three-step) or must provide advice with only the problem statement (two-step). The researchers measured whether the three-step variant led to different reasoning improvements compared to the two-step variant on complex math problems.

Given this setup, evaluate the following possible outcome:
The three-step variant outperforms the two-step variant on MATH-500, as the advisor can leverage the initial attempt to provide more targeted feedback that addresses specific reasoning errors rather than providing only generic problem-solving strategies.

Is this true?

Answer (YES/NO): YES